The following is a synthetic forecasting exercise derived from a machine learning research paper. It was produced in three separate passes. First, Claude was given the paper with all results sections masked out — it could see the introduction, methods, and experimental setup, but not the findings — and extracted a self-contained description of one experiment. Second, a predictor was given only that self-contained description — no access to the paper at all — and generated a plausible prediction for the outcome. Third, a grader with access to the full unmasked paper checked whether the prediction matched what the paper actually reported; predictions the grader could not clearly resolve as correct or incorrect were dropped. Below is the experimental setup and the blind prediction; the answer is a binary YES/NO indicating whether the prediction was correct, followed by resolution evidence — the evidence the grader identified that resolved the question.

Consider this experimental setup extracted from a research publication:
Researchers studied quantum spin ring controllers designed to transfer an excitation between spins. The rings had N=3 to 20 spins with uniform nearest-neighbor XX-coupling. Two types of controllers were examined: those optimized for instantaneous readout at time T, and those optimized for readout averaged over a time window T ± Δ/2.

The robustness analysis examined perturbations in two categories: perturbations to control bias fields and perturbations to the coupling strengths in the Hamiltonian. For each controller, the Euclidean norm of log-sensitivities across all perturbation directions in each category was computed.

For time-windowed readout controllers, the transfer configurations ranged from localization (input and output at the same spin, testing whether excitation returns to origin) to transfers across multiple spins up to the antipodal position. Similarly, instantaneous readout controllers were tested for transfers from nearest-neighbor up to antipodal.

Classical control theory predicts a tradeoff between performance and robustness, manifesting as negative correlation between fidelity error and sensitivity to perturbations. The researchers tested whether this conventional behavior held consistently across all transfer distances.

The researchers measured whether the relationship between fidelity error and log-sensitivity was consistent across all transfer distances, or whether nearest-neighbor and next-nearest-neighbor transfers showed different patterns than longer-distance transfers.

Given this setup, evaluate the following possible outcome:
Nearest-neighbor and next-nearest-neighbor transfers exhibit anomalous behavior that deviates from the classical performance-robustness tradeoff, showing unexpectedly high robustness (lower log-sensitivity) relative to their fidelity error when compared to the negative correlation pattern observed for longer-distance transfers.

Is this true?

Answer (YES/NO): YES